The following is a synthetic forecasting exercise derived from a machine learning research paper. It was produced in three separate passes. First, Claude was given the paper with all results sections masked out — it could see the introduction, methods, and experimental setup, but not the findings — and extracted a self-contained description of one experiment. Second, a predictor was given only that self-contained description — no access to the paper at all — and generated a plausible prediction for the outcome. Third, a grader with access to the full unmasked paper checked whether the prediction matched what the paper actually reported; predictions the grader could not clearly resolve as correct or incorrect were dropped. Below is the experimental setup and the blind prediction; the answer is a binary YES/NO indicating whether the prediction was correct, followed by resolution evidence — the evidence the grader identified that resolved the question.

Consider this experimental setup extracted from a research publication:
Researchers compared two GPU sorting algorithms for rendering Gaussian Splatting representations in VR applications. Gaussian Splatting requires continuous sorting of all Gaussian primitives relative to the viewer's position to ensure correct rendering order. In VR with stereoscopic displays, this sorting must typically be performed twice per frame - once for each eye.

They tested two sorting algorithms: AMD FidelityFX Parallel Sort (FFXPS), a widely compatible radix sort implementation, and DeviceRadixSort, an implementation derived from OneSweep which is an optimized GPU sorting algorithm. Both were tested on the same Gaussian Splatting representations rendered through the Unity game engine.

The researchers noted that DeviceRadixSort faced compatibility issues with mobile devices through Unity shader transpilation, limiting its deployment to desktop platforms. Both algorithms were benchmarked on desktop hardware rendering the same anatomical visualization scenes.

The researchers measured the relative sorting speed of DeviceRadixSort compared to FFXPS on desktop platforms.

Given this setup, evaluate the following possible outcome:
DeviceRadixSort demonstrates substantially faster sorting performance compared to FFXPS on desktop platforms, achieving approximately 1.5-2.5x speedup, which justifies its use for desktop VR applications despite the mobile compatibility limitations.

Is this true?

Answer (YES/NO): YES